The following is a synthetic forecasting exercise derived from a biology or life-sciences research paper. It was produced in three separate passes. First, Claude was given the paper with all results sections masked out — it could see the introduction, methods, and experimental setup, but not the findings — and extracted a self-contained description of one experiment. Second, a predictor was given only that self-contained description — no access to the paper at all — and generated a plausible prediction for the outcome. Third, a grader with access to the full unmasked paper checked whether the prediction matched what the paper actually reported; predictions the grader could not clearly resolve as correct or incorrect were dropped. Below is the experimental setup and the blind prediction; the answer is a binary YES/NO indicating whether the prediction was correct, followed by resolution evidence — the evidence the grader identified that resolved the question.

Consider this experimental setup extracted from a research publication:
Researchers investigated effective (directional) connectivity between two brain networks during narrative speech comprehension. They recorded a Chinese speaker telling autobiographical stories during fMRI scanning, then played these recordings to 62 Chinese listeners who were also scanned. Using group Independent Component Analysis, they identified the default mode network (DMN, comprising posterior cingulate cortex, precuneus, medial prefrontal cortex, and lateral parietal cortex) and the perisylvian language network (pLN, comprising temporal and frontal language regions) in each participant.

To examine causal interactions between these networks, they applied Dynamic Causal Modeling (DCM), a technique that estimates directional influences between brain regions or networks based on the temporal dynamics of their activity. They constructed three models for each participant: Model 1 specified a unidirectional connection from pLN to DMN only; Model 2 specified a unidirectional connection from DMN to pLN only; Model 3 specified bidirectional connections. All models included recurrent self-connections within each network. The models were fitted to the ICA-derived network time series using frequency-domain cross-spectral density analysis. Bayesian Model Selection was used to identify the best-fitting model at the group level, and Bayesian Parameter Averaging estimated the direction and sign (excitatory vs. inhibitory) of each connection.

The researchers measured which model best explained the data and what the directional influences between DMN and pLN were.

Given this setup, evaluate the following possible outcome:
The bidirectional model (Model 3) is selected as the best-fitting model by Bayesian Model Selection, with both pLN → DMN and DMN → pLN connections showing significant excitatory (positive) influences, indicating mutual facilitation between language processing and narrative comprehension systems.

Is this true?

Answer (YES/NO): NO